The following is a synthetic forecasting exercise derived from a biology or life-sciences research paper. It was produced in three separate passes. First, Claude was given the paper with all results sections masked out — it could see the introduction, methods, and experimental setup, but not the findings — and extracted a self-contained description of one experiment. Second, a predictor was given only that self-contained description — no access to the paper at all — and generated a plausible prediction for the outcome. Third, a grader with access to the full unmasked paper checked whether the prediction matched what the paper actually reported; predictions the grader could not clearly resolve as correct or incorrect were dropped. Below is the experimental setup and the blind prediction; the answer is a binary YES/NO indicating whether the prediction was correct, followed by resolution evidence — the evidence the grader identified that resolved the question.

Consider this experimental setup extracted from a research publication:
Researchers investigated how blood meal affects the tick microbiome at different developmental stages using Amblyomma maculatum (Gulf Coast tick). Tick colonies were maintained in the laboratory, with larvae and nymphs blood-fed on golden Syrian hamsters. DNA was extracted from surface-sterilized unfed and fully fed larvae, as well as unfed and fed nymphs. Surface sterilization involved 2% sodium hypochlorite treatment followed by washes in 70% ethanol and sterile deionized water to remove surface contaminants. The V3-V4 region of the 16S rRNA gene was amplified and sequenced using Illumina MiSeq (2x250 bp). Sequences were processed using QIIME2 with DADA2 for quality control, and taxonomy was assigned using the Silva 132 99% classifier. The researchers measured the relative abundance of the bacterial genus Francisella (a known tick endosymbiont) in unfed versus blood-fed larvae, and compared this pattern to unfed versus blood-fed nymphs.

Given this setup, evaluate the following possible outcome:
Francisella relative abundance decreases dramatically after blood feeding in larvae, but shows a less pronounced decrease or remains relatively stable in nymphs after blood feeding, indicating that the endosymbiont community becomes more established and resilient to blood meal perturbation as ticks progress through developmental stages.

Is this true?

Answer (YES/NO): NO